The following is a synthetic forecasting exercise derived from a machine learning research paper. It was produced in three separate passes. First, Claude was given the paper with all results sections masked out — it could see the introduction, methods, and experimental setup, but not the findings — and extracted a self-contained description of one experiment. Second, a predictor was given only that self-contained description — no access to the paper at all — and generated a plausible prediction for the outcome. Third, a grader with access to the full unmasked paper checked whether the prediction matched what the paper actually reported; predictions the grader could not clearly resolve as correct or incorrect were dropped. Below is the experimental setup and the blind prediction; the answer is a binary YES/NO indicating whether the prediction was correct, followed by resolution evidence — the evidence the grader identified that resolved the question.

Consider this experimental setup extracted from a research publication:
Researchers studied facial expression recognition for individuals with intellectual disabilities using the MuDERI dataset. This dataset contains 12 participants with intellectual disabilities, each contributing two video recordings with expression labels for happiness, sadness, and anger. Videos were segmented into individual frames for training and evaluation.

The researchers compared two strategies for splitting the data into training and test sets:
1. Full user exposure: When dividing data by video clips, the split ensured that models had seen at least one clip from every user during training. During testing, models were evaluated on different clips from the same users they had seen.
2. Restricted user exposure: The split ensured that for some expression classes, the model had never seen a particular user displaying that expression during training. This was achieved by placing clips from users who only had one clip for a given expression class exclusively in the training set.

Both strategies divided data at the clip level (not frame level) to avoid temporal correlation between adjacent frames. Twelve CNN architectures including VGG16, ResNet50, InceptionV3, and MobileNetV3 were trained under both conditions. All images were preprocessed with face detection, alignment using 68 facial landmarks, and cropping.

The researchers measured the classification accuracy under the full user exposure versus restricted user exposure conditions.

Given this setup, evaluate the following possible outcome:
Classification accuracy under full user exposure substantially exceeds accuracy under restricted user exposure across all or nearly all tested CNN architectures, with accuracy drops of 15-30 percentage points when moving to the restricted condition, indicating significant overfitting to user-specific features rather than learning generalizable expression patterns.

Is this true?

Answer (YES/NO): NO